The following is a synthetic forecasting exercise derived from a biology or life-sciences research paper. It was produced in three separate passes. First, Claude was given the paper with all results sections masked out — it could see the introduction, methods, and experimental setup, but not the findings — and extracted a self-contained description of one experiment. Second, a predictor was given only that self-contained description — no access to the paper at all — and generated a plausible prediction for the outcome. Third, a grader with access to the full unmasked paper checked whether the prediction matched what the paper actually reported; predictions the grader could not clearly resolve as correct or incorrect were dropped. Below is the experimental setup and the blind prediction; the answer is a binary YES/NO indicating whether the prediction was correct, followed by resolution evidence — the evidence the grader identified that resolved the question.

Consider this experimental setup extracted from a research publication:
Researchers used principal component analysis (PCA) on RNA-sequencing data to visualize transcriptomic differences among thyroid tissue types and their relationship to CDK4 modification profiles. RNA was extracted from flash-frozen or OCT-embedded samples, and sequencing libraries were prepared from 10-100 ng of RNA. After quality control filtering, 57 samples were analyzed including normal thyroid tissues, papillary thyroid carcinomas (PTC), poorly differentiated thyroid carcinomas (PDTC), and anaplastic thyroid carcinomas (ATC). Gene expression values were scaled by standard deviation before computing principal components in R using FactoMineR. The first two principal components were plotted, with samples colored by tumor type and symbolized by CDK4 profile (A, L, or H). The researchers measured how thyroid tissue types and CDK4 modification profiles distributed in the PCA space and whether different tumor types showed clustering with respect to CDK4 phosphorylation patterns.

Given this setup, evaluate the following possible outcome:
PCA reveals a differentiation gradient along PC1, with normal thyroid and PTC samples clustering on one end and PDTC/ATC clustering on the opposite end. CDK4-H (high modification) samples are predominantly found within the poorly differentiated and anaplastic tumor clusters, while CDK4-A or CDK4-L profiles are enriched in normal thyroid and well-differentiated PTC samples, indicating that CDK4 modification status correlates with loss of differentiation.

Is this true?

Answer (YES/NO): NO